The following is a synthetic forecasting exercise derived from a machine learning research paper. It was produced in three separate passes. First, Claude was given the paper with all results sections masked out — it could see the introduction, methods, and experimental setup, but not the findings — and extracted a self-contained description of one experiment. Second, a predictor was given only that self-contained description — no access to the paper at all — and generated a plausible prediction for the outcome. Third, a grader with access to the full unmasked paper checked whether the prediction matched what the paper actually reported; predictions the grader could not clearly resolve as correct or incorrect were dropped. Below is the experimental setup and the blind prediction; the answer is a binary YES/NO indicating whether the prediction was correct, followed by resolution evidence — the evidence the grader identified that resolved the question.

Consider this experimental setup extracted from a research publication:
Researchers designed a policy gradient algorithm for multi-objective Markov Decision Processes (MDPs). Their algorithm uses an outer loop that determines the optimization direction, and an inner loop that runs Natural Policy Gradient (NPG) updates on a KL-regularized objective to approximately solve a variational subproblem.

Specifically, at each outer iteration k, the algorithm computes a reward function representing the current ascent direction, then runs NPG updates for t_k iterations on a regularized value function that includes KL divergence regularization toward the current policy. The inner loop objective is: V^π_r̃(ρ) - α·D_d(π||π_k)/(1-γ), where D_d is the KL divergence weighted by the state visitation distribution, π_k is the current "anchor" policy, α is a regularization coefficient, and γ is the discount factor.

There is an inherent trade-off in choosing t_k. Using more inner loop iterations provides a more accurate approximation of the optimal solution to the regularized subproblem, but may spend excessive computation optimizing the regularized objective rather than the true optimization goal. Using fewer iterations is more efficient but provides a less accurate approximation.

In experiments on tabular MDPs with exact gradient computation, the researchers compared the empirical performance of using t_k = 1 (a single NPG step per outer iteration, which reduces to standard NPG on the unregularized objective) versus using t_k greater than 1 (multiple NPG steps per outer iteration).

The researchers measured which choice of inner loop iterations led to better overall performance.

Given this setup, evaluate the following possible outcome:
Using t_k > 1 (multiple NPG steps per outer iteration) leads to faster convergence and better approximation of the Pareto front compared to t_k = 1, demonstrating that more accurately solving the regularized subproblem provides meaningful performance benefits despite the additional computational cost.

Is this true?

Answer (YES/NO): NO